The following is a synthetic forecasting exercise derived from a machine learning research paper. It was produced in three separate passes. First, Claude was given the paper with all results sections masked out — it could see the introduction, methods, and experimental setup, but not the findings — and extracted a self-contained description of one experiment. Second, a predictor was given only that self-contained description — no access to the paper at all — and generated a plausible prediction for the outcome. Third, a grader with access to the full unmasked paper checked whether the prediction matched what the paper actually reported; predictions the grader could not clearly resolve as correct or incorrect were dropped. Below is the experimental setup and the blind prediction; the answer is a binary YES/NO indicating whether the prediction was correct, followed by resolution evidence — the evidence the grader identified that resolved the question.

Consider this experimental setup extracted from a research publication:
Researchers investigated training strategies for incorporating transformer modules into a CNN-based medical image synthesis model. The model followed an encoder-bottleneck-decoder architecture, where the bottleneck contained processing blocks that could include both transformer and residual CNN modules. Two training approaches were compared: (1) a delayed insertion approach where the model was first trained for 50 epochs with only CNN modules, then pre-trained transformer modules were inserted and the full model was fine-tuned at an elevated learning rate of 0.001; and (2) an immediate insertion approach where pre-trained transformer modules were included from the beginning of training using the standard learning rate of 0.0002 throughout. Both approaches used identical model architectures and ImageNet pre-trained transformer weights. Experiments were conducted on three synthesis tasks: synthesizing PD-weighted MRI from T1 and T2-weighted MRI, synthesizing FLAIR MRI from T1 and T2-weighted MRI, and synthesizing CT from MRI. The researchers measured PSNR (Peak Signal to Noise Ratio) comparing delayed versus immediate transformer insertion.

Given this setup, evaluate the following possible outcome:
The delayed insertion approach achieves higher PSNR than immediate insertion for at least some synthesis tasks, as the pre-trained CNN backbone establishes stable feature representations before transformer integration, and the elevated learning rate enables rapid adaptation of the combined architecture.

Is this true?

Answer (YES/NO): YES